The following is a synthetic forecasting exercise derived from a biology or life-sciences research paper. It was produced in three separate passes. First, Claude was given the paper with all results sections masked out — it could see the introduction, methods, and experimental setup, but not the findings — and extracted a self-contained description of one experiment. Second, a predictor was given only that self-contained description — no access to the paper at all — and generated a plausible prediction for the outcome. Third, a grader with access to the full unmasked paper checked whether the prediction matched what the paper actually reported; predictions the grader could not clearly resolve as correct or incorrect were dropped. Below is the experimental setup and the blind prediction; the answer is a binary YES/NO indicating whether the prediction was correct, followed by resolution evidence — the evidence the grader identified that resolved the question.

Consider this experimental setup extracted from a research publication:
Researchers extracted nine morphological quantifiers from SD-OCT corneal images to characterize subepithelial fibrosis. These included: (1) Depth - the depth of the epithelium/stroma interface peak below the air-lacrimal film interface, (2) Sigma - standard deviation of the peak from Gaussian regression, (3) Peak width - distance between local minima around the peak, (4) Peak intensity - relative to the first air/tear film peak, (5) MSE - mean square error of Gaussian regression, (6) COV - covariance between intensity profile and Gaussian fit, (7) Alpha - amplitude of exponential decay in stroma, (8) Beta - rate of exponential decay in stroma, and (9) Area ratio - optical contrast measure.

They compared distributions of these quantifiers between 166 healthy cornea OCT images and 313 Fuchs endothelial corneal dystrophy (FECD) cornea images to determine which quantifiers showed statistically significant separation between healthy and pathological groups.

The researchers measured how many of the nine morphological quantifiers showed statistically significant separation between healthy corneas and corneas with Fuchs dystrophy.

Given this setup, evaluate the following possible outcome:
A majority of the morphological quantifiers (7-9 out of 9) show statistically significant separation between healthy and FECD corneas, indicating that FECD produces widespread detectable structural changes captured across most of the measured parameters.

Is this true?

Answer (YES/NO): YES